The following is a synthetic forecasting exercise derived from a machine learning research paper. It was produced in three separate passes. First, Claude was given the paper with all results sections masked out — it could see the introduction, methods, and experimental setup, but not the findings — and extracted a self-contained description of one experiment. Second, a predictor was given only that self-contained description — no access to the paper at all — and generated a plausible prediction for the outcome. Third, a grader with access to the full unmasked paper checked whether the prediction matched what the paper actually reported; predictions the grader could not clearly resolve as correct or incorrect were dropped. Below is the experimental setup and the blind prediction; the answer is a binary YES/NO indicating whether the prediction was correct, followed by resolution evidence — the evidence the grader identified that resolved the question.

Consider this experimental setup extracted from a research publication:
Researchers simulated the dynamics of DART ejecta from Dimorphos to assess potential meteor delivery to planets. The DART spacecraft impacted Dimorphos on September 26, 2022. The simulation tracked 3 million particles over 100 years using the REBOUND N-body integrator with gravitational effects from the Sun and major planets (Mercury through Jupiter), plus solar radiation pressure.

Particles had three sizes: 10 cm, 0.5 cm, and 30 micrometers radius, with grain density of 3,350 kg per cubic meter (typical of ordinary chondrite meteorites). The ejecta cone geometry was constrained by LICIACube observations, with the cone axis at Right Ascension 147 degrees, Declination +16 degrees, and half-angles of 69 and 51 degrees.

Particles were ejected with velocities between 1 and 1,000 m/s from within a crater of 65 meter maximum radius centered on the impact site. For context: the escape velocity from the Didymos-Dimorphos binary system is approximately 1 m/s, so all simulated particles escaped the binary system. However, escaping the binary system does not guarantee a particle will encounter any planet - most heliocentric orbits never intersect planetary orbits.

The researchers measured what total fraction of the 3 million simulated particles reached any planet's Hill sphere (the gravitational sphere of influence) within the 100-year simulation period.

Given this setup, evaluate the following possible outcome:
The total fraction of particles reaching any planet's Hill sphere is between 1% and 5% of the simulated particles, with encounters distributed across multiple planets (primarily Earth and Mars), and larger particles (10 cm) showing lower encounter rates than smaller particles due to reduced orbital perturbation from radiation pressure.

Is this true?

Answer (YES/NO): NO